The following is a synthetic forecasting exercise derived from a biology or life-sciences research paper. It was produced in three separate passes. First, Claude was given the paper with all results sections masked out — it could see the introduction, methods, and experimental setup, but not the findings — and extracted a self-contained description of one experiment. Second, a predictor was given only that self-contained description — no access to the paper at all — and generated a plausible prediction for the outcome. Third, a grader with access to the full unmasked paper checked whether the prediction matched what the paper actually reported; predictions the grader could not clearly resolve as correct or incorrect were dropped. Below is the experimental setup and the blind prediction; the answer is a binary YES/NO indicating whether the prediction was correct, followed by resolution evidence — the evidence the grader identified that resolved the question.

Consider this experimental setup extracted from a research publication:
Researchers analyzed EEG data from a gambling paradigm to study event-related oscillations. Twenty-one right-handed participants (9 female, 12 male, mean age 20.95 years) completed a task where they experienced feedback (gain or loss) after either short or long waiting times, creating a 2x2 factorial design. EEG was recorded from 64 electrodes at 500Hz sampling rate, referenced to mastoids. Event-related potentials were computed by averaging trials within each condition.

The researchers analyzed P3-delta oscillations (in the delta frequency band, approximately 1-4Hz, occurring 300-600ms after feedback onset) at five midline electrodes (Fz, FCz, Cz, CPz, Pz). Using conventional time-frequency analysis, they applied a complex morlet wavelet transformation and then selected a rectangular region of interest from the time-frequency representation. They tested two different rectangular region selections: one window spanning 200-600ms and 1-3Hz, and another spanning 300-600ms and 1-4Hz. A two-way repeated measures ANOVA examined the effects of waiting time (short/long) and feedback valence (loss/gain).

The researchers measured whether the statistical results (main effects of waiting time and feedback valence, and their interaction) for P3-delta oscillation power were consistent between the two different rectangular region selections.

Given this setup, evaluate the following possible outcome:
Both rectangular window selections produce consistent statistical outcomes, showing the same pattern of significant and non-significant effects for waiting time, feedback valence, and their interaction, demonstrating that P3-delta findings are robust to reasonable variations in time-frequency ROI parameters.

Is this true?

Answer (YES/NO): YES